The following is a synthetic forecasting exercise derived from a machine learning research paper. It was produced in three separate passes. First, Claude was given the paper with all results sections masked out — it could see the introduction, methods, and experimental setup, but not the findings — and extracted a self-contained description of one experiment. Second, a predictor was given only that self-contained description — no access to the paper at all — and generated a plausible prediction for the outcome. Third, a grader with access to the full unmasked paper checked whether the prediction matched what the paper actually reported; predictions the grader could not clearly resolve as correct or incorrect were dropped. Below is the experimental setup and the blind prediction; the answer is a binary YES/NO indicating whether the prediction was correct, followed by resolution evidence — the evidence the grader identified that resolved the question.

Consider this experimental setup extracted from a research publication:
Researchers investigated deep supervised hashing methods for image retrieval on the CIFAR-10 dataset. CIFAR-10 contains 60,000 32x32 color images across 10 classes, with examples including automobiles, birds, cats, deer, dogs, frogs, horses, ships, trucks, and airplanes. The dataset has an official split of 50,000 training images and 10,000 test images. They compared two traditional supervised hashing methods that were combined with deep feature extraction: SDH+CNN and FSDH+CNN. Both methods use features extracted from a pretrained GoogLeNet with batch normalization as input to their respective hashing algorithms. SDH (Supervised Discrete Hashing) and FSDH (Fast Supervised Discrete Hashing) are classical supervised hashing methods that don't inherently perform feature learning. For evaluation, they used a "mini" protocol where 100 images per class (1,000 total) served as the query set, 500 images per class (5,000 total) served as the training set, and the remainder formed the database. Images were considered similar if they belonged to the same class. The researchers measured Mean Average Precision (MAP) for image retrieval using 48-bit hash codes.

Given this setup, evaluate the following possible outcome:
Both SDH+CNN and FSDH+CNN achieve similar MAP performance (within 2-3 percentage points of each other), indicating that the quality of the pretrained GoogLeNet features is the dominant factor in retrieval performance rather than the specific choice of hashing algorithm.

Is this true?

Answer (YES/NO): YES